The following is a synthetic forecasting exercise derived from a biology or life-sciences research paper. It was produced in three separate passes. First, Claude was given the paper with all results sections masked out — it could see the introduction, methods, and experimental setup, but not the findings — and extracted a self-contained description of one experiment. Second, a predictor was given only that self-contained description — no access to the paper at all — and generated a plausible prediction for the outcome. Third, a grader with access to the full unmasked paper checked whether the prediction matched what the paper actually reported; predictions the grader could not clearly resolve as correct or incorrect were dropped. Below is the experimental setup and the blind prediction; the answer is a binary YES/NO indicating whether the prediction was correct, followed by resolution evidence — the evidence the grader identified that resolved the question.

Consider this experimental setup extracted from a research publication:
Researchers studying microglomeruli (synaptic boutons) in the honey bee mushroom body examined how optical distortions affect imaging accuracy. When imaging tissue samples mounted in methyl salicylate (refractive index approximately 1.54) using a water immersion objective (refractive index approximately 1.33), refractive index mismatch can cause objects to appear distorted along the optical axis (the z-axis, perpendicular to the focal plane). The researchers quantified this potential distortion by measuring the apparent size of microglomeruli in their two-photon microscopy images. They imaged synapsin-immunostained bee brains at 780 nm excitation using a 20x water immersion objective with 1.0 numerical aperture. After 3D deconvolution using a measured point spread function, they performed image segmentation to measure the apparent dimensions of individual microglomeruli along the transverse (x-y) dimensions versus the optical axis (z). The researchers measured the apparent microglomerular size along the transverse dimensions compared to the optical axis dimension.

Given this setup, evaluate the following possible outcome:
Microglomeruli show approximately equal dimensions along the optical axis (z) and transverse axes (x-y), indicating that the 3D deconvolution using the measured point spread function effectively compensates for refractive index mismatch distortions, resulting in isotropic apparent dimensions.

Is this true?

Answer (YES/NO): NO